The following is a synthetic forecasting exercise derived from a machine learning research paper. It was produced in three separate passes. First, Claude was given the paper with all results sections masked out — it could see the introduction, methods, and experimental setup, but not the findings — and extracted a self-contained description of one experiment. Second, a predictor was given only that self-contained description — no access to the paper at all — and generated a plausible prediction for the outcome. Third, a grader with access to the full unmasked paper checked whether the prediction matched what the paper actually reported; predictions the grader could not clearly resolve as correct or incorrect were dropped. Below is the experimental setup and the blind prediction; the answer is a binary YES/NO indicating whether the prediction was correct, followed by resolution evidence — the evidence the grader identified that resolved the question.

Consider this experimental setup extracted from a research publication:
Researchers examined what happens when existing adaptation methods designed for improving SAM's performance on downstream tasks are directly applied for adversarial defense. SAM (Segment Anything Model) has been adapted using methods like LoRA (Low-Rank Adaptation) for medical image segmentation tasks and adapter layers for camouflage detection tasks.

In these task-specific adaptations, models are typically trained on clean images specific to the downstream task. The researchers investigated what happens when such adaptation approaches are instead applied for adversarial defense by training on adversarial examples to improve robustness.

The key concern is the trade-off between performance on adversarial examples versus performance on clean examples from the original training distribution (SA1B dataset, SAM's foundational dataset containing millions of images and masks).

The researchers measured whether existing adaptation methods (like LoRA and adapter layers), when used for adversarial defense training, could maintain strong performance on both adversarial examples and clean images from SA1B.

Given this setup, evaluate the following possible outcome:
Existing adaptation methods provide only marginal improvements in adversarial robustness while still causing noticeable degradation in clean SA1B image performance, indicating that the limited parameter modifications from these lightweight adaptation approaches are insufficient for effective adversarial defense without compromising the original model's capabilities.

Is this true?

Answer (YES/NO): NO